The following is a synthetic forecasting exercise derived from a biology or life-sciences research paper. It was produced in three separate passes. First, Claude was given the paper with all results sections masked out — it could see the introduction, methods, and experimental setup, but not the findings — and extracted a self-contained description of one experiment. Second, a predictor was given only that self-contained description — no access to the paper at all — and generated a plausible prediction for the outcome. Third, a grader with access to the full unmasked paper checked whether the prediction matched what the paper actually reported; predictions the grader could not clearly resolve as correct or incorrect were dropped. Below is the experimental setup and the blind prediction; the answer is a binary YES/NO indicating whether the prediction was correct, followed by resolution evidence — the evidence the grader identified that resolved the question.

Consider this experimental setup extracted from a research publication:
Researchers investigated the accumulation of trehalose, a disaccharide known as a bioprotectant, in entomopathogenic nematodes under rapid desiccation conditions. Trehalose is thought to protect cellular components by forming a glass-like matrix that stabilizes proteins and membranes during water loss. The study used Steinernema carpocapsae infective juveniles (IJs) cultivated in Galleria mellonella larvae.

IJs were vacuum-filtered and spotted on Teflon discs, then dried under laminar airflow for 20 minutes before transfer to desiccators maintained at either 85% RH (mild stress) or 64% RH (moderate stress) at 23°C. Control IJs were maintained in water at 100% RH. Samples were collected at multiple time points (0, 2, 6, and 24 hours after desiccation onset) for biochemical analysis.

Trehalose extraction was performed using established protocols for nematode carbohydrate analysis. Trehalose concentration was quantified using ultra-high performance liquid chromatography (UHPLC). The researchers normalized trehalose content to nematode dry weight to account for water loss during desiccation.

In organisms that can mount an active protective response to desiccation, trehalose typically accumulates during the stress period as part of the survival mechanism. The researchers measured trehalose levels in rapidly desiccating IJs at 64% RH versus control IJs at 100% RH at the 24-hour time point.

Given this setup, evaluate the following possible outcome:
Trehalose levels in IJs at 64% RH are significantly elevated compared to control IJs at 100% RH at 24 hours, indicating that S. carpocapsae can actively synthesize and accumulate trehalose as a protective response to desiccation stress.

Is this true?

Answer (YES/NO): NO